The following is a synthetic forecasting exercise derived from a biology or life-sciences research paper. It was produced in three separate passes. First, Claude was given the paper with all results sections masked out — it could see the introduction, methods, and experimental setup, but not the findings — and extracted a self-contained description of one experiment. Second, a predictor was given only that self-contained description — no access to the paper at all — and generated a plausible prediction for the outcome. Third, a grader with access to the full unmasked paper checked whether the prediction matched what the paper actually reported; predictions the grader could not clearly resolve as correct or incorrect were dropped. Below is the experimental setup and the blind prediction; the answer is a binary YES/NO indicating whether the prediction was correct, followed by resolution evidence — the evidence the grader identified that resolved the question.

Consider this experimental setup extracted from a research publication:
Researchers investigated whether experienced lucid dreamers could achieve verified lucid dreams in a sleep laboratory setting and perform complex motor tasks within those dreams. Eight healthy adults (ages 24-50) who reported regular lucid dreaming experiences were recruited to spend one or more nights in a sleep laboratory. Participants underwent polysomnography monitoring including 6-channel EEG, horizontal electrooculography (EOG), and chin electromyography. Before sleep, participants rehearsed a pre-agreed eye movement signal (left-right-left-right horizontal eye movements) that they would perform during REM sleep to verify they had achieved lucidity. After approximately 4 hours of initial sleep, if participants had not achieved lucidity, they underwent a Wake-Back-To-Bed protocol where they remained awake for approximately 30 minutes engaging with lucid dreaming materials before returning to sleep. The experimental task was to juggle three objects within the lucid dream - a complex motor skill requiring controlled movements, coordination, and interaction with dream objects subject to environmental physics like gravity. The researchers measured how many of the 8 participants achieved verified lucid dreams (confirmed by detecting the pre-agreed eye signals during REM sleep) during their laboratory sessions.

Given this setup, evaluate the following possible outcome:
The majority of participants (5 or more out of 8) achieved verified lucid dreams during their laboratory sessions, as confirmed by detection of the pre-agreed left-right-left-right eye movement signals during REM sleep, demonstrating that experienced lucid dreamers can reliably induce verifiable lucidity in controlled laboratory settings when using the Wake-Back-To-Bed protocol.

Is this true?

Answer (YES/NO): NO